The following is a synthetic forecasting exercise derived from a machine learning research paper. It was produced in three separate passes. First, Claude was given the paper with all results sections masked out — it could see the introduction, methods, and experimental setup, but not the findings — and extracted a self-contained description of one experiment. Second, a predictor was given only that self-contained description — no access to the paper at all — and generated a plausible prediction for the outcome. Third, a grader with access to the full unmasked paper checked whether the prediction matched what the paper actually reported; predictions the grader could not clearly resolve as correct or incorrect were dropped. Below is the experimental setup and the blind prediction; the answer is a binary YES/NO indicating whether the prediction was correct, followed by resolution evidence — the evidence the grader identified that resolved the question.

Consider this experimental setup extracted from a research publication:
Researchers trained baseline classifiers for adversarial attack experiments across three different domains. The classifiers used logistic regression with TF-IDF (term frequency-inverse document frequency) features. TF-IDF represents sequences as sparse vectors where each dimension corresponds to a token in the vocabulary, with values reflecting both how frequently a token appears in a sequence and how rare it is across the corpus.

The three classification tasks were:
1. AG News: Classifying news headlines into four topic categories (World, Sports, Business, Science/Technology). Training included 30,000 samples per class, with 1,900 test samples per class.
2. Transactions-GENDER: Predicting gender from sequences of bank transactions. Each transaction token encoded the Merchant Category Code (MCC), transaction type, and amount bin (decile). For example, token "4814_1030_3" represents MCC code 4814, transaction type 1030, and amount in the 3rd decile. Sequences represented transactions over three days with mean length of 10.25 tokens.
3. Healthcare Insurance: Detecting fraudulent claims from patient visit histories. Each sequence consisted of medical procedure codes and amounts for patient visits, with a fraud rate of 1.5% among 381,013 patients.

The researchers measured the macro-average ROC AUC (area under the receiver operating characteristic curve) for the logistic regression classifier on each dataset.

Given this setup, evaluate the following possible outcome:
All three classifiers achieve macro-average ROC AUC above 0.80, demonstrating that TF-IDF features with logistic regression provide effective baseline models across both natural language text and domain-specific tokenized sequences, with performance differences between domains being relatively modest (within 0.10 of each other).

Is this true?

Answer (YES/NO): NO